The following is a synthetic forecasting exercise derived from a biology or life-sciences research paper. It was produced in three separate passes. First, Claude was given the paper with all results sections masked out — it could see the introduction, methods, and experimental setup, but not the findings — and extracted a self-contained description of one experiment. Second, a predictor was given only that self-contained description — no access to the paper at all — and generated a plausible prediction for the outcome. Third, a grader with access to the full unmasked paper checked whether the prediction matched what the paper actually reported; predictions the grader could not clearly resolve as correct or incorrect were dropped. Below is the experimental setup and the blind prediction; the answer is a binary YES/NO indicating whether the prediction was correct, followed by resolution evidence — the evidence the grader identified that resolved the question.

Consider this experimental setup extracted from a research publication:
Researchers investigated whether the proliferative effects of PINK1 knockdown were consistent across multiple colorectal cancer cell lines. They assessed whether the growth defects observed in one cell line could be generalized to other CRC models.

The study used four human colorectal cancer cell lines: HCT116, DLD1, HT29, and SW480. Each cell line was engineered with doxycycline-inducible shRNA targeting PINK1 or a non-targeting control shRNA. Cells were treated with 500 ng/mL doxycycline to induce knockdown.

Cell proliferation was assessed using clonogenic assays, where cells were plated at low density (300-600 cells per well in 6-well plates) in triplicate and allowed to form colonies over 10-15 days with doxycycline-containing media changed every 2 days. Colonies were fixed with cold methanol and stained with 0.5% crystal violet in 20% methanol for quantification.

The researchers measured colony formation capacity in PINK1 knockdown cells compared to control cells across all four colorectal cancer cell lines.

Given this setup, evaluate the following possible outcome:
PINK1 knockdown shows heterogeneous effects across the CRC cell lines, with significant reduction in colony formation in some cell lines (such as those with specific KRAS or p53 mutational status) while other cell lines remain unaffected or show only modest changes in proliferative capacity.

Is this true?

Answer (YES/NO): NO